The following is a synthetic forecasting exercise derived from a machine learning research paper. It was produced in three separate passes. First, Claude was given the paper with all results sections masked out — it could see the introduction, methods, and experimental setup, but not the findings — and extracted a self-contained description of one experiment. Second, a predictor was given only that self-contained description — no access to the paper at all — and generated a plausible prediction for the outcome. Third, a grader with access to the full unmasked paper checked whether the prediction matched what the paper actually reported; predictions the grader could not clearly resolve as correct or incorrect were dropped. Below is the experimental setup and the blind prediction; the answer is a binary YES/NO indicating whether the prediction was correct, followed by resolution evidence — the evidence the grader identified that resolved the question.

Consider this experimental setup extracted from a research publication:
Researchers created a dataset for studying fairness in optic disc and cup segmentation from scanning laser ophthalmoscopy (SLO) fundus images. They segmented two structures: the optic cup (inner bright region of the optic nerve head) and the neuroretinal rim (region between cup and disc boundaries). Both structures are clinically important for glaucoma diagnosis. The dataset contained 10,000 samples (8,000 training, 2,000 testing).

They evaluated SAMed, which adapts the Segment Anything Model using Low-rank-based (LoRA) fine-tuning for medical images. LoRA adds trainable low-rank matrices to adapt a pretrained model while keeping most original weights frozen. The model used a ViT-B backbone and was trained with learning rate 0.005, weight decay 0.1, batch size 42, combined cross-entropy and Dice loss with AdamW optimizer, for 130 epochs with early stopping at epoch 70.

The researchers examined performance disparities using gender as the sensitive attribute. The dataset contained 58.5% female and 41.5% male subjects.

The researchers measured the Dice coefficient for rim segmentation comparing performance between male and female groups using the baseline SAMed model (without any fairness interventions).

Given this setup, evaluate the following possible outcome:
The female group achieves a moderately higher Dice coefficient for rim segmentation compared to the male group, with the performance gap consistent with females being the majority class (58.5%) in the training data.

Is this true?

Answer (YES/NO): NO